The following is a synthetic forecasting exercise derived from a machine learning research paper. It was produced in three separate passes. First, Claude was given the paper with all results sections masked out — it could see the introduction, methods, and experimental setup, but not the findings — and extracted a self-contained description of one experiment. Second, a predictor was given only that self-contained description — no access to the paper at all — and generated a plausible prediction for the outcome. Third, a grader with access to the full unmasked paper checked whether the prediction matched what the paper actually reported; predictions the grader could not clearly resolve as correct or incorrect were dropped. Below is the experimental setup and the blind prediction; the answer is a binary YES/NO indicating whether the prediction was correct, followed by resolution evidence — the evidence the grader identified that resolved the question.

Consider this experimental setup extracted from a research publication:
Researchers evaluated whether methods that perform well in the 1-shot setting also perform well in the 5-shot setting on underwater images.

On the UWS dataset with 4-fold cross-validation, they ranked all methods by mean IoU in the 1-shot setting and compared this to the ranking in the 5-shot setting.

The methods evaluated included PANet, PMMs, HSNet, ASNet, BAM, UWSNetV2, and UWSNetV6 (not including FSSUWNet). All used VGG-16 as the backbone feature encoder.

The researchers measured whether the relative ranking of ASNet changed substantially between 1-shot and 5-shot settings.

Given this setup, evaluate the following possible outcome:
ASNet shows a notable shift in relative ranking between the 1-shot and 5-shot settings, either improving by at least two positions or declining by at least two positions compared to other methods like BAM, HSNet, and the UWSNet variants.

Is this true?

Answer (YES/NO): YES